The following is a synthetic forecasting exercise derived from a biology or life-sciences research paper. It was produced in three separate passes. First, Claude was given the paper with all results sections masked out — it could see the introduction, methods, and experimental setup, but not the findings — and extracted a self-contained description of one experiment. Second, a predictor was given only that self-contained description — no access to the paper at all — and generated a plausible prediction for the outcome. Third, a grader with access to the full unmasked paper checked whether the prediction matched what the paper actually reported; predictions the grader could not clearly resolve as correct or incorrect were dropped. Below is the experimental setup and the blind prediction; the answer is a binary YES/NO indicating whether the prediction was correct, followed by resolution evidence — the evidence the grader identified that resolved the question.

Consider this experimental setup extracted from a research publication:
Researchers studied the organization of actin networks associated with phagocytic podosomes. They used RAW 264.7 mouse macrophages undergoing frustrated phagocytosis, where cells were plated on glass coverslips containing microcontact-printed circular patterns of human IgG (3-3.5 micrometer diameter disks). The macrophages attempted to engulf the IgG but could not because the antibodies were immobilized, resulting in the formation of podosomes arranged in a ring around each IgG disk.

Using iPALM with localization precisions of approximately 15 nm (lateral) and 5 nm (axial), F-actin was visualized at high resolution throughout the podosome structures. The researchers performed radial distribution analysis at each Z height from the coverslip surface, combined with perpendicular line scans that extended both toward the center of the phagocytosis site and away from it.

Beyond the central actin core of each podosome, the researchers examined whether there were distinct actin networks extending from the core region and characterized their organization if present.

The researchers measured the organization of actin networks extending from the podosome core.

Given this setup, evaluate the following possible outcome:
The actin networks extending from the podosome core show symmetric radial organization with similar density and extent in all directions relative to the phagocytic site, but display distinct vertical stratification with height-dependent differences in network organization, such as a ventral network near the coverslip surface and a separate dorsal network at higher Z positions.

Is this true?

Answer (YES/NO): YES